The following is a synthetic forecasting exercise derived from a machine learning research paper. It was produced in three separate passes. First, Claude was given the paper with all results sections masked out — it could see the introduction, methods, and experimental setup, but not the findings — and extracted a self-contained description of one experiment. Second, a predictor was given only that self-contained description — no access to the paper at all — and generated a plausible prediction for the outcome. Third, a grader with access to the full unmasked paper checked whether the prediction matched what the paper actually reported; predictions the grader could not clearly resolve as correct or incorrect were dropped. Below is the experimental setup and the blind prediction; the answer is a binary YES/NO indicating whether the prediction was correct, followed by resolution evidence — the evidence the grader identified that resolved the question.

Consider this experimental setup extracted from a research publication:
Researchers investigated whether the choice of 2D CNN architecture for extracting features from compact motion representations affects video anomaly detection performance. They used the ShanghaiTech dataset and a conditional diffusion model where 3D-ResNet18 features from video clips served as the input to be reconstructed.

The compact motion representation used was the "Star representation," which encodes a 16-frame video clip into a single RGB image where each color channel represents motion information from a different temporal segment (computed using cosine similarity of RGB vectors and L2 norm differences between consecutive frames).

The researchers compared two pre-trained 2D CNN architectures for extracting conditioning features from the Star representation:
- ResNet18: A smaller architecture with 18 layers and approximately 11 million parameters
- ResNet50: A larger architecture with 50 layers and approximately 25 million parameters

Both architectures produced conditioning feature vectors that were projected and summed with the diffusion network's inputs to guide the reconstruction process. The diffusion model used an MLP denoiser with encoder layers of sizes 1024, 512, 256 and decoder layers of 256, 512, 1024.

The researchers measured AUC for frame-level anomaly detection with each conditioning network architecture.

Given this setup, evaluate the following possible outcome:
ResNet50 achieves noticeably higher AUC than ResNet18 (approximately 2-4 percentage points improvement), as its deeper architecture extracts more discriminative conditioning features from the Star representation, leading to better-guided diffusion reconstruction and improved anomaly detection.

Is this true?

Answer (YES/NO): NO